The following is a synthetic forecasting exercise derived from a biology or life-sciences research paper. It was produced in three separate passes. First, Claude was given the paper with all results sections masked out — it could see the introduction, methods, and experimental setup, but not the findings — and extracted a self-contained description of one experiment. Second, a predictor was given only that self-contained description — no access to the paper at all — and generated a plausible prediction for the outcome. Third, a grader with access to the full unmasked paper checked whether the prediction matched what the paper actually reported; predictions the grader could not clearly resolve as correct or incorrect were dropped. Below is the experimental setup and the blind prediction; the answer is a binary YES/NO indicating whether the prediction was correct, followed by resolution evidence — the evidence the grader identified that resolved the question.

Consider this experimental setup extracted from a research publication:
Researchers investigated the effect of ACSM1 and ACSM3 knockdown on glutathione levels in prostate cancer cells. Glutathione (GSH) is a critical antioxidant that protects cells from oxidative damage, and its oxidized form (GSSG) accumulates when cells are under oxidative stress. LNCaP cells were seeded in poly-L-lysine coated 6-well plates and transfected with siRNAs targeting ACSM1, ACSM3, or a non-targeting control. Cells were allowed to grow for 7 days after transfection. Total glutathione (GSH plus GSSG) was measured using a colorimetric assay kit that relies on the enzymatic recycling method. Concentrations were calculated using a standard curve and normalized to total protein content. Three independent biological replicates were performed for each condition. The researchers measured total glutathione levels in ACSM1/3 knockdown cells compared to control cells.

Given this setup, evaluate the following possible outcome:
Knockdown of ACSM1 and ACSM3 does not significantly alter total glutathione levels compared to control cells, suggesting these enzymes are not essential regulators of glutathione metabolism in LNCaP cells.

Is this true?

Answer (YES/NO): NO